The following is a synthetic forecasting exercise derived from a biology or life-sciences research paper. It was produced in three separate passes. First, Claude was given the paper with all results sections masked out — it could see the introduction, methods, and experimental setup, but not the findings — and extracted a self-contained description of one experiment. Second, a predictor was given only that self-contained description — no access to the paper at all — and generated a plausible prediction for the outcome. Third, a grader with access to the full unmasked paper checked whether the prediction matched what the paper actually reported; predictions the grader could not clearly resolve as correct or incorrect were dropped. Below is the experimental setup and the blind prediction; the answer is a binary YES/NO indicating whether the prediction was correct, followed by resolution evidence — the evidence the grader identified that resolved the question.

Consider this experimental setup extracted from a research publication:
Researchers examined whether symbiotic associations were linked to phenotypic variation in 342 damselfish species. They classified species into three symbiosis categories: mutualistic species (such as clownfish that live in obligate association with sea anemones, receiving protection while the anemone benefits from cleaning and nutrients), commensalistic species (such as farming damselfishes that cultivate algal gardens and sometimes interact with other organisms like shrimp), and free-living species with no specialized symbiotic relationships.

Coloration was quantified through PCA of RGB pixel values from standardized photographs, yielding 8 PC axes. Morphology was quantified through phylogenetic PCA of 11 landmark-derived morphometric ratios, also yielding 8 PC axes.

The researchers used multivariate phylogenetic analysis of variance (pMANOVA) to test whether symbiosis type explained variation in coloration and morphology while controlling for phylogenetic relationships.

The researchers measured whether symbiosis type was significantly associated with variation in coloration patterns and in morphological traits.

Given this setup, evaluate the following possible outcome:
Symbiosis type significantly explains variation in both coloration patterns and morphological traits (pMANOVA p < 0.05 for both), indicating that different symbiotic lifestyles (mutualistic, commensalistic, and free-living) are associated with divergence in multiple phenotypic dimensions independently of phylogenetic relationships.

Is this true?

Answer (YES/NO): YES